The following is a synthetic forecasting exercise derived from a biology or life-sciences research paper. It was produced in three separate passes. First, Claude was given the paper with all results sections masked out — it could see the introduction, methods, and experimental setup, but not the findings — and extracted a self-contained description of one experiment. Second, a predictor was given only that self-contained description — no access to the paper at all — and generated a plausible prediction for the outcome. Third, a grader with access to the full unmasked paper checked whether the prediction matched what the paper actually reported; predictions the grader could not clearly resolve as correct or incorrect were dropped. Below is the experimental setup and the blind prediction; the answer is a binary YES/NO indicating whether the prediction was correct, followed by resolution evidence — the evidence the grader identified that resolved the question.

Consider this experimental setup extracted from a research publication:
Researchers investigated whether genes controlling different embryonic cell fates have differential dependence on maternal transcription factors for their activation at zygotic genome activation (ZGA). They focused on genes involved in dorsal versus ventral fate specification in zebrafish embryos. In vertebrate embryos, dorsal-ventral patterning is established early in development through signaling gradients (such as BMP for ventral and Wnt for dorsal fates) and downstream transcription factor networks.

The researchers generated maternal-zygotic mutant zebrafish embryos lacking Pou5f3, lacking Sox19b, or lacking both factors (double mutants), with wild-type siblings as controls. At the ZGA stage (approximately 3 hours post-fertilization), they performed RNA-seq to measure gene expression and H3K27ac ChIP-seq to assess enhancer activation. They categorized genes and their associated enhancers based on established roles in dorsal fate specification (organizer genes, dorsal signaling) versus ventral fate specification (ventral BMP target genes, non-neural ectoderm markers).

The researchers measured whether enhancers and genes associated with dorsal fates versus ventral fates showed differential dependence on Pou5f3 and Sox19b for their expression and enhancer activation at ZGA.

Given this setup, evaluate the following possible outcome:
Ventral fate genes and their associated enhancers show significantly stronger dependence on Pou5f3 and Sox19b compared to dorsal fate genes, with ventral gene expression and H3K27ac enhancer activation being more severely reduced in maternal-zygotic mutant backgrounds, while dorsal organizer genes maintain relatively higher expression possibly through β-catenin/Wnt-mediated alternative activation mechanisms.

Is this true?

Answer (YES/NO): YES